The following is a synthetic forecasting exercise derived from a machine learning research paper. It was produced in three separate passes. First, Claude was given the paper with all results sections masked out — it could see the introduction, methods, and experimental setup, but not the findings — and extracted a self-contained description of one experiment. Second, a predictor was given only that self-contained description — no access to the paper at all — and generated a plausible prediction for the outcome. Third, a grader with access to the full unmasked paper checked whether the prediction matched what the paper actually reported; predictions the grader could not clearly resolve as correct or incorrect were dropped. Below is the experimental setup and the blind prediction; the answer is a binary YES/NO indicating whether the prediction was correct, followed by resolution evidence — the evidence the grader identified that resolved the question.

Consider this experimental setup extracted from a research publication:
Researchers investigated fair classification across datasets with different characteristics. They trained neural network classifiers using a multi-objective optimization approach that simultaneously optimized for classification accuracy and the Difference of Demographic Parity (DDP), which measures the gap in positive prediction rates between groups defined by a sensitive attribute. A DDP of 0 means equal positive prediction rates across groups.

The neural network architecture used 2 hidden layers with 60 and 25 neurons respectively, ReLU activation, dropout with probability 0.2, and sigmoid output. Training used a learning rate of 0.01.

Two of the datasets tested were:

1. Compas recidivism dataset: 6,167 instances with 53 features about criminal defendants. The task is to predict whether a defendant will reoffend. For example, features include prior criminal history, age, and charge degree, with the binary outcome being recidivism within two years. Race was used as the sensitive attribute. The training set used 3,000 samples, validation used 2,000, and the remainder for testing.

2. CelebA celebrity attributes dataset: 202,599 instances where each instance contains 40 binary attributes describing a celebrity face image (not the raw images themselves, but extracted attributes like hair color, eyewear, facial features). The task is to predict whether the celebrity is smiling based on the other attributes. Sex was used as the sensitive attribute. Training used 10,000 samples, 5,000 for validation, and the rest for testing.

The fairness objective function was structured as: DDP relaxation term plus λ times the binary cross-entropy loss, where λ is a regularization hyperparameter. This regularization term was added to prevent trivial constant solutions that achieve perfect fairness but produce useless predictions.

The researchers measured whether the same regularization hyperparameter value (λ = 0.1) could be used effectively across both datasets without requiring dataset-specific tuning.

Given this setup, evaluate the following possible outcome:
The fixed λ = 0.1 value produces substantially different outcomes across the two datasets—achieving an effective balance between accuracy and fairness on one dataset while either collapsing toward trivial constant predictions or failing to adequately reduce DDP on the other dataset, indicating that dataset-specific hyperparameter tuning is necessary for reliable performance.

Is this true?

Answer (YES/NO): NO